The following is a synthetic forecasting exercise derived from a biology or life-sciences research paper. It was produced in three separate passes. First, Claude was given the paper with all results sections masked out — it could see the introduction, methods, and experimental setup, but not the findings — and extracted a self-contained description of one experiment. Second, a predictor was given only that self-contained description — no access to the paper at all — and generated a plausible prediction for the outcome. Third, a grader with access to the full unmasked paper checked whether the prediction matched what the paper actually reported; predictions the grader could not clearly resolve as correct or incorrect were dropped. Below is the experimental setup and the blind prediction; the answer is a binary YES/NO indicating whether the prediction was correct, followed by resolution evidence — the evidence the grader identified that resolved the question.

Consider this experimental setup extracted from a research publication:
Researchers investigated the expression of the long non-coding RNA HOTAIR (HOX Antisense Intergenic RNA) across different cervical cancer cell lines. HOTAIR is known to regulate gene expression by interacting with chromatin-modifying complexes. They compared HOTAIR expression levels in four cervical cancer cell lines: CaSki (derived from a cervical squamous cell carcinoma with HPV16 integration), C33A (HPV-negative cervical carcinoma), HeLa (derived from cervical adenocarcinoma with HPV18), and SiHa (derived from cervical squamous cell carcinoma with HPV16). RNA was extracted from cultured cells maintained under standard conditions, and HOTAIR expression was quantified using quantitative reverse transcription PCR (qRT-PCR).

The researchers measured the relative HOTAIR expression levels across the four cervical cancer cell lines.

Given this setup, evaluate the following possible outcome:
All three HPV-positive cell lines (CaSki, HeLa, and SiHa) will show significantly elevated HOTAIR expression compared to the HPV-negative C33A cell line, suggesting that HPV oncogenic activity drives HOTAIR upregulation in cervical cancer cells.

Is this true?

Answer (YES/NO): NO